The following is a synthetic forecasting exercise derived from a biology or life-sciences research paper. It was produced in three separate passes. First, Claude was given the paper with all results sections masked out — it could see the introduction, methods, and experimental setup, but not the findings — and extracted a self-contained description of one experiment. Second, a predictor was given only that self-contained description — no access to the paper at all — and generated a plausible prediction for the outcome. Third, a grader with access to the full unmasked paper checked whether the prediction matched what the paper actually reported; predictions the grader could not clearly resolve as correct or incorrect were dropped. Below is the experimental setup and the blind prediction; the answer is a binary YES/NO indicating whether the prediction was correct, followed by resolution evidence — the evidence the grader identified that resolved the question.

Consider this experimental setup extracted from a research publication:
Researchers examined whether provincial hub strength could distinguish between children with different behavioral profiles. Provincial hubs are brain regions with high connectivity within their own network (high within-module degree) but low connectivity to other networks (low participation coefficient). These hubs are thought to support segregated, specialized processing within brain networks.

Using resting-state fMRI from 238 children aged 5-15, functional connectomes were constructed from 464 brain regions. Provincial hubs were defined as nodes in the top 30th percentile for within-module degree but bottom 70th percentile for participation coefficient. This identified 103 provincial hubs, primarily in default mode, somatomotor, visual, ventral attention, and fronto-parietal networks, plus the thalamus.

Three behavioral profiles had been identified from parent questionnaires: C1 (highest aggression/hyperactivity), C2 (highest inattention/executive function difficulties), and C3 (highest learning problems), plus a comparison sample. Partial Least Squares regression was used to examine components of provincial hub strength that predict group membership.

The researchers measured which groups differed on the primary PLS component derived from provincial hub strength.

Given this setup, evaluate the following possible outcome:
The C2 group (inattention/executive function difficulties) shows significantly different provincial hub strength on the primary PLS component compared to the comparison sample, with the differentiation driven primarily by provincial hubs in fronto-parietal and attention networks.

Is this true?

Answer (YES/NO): NO